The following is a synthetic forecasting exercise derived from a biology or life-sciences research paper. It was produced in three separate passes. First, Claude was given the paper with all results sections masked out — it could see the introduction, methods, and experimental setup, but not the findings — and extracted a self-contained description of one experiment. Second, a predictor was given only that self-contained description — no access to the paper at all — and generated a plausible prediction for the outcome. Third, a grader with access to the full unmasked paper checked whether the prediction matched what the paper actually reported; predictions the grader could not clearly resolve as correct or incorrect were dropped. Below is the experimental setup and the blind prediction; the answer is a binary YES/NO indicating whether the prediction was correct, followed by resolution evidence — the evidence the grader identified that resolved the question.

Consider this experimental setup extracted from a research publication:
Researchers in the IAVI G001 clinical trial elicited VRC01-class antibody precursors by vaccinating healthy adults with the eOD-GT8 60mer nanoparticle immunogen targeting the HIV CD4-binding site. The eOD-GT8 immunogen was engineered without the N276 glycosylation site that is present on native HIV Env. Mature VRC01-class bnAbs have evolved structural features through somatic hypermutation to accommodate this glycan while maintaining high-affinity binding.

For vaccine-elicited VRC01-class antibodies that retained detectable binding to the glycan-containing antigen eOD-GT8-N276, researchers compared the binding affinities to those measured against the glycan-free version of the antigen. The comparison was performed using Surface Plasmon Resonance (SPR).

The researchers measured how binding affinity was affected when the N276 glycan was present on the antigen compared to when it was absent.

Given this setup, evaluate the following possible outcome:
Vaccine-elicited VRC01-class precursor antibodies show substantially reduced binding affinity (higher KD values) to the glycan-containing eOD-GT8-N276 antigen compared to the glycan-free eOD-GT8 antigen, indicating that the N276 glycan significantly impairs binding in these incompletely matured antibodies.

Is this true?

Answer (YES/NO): YES